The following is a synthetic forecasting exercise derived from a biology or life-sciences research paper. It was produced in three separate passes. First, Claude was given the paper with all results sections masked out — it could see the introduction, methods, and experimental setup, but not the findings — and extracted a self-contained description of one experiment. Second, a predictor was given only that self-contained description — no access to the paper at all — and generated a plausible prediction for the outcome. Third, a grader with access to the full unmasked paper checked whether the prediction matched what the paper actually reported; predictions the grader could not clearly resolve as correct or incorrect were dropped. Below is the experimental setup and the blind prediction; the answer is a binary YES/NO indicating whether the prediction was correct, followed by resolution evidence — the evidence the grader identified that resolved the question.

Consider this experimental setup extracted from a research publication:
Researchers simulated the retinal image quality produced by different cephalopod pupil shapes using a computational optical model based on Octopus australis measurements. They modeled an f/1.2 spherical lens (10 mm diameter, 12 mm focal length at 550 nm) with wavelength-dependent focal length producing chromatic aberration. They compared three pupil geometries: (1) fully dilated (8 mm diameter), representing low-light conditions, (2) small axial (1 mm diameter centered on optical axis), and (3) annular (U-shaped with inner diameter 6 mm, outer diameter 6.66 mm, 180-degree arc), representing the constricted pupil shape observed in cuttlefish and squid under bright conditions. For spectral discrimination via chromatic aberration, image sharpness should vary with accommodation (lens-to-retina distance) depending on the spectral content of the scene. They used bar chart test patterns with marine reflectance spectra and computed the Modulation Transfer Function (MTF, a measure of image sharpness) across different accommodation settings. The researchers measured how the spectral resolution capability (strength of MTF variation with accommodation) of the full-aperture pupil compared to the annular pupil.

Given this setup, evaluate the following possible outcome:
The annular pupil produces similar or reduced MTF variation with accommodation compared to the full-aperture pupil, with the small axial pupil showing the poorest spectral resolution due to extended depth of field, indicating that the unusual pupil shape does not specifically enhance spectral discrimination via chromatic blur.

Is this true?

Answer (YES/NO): NO